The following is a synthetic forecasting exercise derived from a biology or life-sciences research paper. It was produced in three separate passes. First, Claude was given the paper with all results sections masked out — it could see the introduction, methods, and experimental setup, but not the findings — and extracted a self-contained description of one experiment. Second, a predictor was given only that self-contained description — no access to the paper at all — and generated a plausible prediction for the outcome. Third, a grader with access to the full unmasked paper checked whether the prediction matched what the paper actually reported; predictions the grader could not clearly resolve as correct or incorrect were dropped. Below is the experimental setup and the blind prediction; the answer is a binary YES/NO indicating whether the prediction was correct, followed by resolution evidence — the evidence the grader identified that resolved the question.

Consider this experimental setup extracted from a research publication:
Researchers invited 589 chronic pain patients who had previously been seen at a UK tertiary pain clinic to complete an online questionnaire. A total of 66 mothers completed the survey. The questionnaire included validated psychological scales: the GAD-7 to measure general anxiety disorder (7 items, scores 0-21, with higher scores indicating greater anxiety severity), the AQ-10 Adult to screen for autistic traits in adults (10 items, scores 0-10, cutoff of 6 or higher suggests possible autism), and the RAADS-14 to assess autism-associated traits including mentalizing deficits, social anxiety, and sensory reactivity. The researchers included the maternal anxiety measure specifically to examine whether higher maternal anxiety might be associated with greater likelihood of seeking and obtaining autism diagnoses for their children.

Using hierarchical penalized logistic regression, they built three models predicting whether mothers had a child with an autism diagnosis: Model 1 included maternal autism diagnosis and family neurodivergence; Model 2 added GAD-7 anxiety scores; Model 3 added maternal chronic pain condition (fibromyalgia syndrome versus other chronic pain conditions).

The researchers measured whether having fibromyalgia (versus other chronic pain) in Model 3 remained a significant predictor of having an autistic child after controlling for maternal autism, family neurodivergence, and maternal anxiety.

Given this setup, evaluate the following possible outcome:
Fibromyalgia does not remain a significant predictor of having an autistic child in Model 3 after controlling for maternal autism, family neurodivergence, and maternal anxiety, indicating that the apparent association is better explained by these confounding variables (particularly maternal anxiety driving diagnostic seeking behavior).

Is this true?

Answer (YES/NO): NO